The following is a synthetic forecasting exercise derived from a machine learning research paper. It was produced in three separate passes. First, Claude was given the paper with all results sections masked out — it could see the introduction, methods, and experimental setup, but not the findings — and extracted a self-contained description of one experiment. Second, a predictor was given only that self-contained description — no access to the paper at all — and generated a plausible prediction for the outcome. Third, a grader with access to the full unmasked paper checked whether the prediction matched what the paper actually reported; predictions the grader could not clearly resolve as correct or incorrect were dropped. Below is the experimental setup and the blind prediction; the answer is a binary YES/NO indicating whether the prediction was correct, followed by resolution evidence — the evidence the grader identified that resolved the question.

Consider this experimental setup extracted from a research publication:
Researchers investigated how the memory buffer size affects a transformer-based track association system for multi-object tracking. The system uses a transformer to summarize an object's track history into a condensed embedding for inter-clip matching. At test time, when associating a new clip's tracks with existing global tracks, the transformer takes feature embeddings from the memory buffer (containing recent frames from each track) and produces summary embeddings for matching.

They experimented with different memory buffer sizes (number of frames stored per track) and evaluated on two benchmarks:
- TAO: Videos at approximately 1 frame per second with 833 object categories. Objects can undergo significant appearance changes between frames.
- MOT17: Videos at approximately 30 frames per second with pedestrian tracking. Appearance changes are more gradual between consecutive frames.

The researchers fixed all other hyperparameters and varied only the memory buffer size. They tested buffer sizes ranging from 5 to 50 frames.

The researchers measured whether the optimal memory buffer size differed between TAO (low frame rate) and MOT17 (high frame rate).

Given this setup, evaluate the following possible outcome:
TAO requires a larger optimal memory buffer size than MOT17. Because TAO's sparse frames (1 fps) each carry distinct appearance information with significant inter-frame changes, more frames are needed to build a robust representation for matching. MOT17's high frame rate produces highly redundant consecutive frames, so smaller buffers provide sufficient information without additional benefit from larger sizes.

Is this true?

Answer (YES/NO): NO